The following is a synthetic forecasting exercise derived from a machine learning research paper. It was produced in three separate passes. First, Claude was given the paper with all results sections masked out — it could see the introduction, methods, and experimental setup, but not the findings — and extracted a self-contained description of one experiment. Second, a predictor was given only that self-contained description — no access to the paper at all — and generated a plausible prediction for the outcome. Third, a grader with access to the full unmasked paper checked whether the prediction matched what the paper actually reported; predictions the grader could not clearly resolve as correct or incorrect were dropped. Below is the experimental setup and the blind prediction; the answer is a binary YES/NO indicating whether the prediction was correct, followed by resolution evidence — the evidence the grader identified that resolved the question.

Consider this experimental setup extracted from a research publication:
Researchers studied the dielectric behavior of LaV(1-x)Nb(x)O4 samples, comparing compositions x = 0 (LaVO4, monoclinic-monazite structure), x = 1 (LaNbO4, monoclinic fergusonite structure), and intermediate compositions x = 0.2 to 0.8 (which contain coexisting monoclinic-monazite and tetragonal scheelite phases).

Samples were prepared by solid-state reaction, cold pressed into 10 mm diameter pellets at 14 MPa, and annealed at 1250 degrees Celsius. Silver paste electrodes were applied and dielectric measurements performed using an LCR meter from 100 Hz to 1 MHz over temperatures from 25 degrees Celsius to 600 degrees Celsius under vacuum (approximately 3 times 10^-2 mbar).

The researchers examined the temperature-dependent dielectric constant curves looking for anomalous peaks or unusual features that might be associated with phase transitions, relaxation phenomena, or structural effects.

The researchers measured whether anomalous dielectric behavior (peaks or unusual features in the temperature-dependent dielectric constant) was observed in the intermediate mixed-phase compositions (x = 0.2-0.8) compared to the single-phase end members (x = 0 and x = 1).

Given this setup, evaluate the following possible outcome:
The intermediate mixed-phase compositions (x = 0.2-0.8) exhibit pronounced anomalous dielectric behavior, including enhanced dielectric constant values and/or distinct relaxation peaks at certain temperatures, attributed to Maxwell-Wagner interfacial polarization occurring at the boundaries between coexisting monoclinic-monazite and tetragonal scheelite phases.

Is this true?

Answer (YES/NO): NO